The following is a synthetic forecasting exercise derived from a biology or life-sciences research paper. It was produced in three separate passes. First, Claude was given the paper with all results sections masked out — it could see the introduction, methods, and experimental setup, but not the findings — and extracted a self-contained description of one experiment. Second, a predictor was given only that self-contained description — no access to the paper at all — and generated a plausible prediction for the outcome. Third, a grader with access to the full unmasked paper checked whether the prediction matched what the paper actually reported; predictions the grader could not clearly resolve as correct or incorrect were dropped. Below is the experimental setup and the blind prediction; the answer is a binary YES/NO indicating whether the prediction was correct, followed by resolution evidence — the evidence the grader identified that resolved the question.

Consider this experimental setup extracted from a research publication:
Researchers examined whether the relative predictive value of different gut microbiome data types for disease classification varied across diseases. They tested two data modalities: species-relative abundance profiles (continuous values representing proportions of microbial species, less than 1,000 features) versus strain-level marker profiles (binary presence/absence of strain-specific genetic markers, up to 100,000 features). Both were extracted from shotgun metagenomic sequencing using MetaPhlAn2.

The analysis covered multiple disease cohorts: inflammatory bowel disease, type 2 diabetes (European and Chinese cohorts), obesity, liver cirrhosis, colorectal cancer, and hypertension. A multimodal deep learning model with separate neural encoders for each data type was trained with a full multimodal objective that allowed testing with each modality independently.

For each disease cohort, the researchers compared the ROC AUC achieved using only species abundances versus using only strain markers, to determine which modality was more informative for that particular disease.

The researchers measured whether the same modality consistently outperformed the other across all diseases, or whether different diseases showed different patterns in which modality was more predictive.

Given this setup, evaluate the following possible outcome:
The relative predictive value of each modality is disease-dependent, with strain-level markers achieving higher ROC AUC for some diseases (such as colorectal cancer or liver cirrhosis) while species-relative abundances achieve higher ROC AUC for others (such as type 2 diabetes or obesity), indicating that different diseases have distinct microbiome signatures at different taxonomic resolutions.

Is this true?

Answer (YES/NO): NO